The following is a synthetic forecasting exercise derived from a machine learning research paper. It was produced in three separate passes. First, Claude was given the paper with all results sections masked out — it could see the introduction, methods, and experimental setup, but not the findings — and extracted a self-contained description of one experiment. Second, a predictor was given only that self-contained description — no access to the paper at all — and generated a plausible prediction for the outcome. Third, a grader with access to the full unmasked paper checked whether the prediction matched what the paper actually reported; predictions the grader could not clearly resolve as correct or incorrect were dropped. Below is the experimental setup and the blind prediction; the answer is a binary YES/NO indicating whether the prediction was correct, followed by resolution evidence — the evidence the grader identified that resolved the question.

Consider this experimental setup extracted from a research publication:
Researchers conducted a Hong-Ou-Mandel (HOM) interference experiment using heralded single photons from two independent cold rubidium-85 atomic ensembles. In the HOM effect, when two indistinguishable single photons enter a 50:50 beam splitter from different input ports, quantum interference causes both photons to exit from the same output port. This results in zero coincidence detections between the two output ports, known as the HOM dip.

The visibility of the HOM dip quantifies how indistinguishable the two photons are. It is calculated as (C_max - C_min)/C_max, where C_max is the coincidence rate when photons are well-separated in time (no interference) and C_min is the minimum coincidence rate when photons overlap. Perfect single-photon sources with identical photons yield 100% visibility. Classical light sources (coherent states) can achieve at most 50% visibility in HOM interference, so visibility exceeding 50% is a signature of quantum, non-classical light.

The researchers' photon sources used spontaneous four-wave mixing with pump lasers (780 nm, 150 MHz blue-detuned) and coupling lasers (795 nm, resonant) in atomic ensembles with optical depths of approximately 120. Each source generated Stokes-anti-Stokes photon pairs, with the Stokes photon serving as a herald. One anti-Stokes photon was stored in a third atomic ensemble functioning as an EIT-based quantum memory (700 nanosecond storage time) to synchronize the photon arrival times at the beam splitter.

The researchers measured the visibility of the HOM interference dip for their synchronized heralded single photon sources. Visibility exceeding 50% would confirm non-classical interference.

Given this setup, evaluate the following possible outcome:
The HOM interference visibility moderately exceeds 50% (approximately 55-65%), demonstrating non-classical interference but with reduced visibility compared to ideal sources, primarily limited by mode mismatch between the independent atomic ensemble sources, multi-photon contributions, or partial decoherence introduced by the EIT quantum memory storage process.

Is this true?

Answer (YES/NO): NO